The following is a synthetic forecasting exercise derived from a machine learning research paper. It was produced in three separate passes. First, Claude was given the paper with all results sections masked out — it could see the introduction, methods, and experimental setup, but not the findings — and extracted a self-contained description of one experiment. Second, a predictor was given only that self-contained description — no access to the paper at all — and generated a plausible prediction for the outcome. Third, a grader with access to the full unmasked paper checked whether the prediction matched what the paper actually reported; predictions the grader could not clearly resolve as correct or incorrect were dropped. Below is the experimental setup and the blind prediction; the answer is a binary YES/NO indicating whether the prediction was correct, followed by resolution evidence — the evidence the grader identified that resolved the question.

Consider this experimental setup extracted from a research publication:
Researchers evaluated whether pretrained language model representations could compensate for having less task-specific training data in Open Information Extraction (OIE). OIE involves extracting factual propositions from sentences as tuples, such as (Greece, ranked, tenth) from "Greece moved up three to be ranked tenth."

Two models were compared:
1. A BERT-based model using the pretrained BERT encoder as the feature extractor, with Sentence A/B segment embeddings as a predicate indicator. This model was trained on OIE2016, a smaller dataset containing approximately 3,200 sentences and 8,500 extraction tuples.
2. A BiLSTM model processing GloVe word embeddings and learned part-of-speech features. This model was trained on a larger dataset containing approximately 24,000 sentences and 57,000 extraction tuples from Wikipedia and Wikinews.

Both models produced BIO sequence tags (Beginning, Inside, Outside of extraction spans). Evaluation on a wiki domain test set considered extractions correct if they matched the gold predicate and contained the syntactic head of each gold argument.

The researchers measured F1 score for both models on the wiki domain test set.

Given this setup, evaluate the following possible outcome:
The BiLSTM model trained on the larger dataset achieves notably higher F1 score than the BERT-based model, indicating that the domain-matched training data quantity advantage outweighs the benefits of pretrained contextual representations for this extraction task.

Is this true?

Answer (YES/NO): YES